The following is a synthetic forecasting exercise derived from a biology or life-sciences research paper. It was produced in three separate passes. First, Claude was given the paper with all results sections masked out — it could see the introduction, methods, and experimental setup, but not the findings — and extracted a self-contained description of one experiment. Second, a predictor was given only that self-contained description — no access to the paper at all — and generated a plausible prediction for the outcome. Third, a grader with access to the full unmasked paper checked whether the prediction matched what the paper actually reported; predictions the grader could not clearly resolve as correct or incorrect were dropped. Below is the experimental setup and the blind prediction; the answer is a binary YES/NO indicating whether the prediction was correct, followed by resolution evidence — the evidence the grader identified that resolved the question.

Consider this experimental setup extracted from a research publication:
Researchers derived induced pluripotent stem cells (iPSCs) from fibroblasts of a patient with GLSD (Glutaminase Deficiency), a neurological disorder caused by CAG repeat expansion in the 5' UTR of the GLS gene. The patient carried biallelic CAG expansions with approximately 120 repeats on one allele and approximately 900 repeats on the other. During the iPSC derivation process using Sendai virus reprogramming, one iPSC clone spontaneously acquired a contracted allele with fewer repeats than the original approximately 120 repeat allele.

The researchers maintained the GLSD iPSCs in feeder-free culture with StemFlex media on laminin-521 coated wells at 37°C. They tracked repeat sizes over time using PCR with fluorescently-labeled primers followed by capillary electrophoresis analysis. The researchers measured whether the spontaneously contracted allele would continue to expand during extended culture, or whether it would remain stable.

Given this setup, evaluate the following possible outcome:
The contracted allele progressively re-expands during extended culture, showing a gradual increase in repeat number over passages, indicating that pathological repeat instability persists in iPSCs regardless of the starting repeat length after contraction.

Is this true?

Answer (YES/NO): YES